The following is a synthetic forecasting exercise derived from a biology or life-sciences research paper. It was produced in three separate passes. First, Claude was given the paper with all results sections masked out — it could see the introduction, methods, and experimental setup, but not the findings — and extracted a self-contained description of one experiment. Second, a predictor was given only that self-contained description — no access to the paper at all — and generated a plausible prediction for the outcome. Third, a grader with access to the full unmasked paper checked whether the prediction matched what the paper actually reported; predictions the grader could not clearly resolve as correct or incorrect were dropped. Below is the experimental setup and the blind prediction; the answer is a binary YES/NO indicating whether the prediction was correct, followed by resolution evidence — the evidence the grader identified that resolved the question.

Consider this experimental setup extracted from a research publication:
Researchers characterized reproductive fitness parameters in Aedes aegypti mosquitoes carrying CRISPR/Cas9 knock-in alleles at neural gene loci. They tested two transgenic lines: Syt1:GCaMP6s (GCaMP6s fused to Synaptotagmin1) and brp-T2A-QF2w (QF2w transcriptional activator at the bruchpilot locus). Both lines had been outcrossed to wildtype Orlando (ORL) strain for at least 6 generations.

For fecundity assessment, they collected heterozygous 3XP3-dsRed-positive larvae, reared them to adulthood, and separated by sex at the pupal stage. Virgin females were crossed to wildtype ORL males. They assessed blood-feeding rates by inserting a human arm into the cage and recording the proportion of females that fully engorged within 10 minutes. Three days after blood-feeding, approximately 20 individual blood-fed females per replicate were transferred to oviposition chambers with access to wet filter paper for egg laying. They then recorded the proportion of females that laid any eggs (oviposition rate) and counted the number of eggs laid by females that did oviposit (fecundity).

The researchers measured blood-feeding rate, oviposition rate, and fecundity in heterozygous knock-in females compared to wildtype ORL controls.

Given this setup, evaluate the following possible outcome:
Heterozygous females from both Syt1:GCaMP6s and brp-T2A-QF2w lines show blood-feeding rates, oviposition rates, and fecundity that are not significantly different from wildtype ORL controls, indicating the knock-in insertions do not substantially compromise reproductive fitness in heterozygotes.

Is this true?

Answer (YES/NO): YES